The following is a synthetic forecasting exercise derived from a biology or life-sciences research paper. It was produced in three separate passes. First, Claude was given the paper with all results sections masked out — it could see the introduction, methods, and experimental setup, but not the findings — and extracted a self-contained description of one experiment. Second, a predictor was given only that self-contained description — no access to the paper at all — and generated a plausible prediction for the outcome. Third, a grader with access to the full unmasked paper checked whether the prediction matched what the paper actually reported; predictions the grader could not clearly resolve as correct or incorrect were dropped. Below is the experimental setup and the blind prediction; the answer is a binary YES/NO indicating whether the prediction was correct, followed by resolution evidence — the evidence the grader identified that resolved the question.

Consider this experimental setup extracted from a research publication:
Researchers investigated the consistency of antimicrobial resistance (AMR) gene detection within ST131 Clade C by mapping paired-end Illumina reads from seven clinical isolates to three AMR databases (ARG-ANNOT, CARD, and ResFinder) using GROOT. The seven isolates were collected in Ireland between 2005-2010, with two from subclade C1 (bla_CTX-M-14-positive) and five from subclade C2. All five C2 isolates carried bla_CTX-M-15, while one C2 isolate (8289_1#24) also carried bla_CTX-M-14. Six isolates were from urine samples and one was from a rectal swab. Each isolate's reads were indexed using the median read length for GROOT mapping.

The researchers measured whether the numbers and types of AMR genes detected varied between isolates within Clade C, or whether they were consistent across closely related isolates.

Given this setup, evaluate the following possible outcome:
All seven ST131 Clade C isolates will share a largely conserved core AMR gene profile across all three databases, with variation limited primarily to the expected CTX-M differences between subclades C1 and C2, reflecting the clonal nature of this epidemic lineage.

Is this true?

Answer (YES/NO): NO